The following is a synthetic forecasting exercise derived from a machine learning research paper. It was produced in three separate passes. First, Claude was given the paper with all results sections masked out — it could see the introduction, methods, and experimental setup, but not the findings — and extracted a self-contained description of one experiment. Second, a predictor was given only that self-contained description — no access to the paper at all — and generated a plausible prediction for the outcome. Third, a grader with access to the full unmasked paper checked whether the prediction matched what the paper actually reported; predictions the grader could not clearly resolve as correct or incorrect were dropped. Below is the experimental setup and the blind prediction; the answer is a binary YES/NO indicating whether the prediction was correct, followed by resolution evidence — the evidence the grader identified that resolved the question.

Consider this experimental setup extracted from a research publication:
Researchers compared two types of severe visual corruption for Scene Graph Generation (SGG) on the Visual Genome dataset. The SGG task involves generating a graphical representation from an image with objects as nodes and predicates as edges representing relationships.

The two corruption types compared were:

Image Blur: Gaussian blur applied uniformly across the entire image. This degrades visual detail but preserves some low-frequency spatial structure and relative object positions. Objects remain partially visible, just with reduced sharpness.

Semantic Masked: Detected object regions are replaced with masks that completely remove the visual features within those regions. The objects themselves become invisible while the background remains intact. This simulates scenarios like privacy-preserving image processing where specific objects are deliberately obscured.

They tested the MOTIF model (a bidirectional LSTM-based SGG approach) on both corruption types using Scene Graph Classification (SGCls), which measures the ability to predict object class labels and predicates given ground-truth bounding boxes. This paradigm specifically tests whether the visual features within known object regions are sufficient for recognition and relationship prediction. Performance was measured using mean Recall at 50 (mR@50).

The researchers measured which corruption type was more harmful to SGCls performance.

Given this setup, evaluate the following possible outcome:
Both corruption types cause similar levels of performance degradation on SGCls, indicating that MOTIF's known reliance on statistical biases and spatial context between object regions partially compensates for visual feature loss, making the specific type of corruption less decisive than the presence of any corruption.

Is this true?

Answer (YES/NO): NO